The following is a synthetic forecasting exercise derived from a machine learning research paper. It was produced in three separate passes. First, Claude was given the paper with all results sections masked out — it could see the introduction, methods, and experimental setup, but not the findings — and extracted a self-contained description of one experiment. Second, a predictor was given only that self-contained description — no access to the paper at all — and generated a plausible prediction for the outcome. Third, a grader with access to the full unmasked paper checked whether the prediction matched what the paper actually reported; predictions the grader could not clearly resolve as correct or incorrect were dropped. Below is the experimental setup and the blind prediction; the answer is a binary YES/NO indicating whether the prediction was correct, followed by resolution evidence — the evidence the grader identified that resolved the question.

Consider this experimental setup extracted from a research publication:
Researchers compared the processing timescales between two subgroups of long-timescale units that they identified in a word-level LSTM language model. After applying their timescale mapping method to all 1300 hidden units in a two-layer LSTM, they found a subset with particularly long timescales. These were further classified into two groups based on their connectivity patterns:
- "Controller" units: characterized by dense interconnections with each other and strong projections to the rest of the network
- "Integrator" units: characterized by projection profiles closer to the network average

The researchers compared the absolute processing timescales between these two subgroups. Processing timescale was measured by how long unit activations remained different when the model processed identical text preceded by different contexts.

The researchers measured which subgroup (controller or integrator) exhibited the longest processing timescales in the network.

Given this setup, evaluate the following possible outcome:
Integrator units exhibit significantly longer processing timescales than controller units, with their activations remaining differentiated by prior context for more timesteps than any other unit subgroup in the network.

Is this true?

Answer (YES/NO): YES